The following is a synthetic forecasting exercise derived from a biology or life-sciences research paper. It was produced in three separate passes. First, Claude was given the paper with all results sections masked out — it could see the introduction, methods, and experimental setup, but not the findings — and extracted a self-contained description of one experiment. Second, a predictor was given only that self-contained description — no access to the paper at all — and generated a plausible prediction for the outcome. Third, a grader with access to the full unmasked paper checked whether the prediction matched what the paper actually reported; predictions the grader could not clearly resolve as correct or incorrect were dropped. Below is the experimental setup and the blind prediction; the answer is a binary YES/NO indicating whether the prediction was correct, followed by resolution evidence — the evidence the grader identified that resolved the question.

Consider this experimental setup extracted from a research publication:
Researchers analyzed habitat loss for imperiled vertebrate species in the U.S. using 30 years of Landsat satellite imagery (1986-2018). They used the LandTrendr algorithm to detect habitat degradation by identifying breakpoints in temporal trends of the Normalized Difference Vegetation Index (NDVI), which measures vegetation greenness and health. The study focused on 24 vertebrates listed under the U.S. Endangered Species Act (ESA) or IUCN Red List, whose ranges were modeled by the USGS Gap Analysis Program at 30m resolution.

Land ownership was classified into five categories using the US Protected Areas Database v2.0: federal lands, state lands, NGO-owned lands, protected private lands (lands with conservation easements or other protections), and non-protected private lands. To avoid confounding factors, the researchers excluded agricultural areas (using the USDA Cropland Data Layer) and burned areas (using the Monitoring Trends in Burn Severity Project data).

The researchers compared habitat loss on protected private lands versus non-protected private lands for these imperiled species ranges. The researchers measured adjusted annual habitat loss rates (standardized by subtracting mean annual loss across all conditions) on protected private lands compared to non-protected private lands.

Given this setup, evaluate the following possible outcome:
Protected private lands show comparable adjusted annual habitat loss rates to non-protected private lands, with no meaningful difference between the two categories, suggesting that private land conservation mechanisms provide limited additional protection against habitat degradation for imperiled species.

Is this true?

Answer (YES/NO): YES